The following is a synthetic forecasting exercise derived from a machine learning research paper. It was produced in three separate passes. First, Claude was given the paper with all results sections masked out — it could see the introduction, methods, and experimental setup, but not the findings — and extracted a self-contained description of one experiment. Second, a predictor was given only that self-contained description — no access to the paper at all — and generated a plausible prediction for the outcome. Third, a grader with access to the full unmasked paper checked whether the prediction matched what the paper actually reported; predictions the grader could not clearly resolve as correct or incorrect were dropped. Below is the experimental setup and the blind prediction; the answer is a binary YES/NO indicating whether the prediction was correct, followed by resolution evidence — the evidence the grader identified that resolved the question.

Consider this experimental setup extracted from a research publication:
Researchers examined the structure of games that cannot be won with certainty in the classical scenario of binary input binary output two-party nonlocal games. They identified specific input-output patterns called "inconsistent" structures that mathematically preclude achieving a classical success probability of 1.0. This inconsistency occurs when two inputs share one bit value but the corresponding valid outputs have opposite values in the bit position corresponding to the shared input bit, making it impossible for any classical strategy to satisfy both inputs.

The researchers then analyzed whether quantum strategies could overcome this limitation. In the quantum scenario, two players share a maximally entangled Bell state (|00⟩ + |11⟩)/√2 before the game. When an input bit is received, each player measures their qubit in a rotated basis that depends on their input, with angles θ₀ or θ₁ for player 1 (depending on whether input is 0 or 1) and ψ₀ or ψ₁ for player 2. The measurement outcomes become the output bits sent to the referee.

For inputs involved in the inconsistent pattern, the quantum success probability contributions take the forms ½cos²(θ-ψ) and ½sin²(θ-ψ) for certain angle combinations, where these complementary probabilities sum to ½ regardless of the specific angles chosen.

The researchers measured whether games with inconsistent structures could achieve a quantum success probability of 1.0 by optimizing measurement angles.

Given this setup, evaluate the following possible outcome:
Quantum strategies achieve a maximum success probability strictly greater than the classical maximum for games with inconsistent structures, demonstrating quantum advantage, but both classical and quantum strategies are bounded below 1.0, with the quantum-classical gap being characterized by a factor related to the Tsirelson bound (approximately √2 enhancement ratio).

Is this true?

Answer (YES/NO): NO